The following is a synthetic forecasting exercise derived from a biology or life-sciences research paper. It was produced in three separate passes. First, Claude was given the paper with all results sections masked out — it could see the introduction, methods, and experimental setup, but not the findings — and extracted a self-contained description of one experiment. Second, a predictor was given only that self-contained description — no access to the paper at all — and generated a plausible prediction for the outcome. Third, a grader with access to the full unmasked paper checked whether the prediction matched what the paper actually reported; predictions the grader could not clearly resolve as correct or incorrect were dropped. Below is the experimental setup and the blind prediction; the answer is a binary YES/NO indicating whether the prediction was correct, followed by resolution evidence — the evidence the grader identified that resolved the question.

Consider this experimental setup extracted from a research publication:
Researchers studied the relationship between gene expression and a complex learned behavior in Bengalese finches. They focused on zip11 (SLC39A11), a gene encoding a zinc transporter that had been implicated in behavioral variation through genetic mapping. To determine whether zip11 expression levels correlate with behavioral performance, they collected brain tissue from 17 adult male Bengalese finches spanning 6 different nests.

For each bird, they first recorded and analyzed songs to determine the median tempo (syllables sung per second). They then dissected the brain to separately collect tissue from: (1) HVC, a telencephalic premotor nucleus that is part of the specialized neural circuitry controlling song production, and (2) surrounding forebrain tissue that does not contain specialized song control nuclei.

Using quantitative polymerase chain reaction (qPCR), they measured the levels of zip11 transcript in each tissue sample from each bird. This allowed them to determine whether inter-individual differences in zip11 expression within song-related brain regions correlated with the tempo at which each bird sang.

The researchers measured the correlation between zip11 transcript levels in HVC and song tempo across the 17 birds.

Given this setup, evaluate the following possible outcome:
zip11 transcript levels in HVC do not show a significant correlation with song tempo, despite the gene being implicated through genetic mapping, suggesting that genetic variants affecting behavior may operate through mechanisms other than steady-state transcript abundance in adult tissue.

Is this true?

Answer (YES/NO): NO